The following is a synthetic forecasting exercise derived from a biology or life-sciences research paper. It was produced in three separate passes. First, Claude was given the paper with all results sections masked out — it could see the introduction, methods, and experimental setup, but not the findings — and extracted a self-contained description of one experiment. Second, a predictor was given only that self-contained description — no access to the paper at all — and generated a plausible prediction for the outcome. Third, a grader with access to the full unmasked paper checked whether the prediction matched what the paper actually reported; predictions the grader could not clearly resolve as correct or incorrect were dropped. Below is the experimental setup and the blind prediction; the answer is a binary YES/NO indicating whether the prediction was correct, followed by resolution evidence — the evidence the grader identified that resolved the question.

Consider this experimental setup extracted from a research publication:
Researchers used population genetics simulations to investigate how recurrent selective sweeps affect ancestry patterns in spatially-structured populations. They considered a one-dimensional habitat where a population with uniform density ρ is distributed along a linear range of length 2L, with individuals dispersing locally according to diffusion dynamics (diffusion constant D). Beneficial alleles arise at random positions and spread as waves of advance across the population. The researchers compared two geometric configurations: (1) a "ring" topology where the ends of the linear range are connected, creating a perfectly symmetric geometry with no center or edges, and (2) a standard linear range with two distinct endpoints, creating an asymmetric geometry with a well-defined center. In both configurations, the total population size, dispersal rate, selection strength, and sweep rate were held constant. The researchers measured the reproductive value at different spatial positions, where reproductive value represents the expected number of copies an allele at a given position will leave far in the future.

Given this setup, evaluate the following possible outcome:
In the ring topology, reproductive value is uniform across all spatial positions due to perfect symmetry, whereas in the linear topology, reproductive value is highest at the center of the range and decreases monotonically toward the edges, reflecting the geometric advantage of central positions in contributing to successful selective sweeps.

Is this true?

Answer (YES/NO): YES